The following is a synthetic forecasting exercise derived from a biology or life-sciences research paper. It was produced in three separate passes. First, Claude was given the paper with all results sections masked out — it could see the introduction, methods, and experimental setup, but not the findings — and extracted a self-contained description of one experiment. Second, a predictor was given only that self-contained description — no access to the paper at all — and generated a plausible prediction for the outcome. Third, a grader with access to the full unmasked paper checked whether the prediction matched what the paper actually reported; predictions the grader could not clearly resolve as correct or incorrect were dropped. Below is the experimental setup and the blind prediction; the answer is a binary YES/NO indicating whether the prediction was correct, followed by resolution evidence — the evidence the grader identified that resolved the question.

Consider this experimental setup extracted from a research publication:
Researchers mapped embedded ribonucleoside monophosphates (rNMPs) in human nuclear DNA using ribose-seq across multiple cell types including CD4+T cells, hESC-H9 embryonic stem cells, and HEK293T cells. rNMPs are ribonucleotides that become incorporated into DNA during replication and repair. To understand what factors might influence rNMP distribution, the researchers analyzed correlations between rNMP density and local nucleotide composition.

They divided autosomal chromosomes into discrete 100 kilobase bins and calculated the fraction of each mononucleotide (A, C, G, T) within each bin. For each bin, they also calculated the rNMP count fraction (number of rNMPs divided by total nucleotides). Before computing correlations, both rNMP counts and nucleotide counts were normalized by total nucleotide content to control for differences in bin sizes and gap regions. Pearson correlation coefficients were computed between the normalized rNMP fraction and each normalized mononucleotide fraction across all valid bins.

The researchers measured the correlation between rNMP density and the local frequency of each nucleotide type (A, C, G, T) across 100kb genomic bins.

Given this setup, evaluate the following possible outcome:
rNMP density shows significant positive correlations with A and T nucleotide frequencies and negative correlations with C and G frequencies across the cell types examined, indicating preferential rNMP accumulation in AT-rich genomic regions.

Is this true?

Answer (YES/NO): NO